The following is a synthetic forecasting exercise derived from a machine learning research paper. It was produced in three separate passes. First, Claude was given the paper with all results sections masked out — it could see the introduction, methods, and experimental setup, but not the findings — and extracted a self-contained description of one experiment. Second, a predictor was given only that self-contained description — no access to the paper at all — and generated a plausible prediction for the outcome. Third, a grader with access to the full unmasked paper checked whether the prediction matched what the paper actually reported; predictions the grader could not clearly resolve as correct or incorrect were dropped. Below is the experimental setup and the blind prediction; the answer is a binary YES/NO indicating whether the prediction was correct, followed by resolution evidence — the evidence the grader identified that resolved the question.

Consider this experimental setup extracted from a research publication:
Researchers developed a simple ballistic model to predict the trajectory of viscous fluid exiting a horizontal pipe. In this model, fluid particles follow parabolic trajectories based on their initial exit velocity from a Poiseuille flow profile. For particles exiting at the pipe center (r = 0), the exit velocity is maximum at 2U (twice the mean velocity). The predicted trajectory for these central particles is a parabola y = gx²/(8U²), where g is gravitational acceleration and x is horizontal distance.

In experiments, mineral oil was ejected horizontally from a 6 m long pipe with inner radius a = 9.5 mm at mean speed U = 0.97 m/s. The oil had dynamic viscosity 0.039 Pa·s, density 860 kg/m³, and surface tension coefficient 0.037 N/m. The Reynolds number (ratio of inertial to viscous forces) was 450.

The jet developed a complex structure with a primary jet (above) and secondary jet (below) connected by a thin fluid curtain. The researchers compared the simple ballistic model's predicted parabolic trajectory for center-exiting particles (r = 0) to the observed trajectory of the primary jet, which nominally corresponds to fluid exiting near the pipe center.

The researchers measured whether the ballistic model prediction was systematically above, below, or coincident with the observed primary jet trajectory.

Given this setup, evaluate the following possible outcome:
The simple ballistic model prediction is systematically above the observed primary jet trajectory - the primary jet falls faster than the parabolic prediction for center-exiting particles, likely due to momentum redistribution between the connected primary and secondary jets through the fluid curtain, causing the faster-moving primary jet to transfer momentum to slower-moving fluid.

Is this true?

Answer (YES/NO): YES